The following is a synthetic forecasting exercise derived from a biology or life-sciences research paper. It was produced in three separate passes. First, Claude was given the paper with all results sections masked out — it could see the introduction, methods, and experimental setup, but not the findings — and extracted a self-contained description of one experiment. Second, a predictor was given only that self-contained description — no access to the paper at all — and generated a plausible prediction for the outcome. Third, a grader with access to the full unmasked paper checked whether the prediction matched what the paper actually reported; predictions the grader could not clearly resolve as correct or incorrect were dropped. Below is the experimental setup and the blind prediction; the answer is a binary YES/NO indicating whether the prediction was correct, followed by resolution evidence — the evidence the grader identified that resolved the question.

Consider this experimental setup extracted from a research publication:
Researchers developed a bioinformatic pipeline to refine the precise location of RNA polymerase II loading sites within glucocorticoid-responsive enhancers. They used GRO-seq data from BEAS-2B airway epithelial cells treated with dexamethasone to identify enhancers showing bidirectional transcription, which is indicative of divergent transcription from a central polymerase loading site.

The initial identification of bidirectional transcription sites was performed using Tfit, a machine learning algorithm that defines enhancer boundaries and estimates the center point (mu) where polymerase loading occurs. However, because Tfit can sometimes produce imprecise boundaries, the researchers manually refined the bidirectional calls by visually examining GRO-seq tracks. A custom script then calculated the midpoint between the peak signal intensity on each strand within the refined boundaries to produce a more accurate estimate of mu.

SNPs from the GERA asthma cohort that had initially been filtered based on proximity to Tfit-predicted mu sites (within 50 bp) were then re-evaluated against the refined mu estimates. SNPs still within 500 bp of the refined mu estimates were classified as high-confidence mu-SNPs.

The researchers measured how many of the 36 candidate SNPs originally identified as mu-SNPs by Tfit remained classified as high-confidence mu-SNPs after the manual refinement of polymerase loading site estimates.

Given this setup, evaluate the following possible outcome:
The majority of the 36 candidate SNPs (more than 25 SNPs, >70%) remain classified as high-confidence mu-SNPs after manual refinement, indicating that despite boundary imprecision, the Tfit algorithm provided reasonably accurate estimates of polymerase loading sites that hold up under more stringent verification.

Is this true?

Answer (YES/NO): NO